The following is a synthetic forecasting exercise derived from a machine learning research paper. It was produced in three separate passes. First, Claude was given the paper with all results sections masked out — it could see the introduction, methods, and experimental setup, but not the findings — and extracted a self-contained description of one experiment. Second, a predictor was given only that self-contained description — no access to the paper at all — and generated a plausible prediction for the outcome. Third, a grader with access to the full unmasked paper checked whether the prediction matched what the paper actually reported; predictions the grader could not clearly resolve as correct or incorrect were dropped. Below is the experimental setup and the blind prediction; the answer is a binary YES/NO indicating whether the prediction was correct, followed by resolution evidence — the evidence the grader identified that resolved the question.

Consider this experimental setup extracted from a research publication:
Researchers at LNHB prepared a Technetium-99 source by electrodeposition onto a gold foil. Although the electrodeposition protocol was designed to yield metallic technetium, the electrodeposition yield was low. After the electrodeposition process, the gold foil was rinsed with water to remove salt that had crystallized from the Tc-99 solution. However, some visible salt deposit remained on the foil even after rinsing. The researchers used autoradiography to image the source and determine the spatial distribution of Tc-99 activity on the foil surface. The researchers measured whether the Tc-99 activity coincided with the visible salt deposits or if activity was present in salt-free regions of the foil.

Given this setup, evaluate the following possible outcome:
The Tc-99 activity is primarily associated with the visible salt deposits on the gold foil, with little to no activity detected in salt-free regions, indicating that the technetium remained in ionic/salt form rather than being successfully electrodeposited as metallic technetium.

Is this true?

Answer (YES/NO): NO